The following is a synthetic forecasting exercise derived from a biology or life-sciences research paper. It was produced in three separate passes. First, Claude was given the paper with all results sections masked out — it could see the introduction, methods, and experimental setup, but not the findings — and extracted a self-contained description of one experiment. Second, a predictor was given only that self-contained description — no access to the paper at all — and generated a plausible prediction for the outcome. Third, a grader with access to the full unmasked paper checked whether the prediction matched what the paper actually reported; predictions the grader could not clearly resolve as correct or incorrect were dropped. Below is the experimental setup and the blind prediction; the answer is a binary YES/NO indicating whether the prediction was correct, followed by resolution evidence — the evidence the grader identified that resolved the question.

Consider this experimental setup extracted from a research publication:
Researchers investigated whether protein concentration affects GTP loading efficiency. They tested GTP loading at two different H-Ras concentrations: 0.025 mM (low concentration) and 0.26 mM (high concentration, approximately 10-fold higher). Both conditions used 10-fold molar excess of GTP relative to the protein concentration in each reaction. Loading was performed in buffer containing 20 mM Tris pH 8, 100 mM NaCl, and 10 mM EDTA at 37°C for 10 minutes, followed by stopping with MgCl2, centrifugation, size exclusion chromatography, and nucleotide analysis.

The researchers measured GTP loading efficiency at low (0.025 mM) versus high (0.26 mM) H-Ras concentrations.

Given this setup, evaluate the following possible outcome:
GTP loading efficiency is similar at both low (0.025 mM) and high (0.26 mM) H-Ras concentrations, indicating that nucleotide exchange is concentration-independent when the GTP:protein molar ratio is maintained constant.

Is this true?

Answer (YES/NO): YES